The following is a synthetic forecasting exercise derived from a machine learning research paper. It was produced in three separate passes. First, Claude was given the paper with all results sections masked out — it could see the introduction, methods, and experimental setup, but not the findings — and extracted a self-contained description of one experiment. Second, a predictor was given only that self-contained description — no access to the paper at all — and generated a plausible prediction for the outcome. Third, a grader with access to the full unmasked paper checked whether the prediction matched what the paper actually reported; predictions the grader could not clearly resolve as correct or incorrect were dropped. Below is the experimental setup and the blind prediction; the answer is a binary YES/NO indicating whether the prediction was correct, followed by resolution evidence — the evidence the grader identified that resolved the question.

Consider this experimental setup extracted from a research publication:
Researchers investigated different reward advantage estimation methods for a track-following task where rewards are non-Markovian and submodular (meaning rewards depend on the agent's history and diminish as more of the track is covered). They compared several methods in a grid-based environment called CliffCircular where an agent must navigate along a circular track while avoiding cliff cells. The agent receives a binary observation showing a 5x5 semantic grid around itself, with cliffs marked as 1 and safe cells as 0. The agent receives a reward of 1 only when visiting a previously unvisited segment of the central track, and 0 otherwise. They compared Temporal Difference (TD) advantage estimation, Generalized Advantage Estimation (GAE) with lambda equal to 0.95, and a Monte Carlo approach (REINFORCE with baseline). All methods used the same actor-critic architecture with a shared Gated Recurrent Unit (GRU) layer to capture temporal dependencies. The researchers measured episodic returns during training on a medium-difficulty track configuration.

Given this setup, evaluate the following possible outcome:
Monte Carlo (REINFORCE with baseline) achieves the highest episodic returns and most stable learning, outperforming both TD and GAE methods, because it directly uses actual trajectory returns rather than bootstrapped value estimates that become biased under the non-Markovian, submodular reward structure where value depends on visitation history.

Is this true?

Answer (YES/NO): NO